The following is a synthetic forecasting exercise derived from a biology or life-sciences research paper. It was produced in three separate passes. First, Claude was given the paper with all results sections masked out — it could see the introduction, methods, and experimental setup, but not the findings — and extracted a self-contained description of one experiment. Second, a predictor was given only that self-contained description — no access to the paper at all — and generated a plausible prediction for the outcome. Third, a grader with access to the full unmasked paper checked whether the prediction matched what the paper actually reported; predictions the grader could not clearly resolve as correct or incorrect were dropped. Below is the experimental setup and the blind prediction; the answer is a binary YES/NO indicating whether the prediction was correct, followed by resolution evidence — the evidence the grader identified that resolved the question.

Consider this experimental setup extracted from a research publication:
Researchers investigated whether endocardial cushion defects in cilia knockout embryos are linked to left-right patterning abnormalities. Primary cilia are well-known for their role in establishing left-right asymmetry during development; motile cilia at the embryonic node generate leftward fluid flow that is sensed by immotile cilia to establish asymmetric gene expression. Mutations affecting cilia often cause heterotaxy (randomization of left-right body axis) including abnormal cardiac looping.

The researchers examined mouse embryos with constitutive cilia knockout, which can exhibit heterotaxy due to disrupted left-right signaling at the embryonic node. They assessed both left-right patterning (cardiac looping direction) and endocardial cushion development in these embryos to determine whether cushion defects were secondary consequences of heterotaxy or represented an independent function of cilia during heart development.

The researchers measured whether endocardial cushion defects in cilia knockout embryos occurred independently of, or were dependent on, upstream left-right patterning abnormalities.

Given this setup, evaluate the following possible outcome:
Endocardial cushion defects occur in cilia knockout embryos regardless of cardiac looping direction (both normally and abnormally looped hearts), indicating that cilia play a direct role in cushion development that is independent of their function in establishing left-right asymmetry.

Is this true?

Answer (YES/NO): YES